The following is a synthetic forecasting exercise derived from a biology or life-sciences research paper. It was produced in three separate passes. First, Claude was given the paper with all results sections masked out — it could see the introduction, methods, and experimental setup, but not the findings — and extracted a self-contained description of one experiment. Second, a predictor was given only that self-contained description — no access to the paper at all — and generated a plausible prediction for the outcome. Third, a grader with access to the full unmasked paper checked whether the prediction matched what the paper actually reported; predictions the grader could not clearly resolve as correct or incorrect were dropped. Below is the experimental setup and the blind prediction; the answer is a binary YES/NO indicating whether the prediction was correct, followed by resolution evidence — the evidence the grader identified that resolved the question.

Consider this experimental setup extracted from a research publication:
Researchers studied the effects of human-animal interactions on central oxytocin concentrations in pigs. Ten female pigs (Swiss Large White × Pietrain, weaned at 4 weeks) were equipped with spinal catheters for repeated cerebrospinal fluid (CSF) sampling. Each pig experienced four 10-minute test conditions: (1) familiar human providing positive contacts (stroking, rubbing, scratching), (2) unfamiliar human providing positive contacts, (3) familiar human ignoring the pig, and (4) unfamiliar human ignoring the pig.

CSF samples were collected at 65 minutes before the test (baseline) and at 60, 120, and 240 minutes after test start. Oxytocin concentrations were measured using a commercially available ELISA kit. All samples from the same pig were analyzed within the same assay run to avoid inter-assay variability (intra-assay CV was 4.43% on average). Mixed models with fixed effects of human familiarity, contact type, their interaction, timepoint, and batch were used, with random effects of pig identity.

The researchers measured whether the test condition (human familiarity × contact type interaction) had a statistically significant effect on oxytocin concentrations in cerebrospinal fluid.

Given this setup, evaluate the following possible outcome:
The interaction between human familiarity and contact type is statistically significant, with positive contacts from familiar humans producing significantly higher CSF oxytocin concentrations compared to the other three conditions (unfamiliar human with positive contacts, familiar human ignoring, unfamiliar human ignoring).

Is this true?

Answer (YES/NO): NO